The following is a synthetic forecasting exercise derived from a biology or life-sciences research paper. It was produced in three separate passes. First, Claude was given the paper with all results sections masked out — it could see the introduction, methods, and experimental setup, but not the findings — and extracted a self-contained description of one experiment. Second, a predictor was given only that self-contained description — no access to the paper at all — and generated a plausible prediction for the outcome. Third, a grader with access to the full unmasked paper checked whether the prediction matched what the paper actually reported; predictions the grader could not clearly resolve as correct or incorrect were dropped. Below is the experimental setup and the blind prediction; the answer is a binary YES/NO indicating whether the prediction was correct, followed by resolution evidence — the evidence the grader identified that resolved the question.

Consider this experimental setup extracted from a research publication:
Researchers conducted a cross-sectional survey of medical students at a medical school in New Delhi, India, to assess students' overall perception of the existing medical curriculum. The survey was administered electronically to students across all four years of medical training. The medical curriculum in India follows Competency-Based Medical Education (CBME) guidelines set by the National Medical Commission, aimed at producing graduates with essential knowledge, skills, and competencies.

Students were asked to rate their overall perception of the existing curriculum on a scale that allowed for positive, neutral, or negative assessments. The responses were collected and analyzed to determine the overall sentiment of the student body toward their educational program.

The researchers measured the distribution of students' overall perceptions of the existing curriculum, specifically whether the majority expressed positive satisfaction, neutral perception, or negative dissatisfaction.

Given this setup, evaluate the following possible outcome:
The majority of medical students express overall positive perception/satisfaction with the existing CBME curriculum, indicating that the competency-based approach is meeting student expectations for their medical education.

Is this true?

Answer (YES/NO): NO